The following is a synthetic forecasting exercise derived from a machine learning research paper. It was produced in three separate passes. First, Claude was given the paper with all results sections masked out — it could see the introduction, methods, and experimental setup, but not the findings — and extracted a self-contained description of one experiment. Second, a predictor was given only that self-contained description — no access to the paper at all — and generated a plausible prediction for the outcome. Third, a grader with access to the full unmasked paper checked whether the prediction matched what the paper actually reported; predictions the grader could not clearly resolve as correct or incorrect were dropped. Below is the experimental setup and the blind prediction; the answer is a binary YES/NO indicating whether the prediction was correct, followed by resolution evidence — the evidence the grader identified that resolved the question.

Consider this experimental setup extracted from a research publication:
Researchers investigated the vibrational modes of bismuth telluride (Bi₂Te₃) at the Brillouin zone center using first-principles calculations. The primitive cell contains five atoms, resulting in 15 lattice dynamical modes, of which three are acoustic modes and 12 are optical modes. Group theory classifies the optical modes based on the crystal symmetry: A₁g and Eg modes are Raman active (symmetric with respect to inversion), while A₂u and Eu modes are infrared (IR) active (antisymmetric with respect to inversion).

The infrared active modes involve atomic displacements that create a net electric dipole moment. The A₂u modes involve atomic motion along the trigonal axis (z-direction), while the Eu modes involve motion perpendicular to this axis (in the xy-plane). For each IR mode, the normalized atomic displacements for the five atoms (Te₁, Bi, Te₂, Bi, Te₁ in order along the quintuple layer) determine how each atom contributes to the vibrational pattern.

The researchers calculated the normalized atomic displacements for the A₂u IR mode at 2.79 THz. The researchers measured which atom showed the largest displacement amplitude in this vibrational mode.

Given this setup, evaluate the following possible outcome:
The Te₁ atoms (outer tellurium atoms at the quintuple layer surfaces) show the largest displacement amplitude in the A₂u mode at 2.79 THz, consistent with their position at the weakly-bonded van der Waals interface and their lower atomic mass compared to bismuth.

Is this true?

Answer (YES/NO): NO